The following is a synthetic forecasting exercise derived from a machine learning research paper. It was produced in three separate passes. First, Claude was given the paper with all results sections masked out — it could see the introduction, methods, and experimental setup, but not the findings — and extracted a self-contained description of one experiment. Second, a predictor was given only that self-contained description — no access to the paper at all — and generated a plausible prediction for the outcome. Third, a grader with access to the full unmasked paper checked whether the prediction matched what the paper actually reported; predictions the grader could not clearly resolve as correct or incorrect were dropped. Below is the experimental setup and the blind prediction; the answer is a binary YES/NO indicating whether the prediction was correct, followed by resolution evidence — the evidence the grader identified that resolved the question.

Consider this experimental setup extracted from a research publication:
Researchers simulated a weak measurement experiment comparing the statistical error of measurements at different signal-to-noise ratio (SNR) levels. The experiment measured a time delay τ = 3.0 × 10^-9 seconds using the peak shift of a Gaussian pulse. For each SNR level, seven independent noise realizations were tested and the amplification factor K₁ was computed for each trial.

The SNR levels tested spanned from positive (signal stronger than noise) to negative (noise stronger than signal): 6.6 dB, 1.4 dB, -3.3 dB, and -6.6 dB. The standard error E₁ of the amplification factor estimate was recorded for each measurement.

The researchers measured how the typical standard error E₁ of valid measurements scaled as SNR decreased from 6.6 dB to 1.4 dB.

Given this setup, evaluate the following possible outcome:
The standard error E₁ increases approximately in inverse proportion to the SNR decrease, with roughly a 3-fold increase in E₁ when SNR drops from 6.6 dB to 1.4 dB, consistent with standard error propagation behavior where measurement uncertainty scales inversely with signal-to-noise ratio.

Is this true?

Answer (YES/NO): NO